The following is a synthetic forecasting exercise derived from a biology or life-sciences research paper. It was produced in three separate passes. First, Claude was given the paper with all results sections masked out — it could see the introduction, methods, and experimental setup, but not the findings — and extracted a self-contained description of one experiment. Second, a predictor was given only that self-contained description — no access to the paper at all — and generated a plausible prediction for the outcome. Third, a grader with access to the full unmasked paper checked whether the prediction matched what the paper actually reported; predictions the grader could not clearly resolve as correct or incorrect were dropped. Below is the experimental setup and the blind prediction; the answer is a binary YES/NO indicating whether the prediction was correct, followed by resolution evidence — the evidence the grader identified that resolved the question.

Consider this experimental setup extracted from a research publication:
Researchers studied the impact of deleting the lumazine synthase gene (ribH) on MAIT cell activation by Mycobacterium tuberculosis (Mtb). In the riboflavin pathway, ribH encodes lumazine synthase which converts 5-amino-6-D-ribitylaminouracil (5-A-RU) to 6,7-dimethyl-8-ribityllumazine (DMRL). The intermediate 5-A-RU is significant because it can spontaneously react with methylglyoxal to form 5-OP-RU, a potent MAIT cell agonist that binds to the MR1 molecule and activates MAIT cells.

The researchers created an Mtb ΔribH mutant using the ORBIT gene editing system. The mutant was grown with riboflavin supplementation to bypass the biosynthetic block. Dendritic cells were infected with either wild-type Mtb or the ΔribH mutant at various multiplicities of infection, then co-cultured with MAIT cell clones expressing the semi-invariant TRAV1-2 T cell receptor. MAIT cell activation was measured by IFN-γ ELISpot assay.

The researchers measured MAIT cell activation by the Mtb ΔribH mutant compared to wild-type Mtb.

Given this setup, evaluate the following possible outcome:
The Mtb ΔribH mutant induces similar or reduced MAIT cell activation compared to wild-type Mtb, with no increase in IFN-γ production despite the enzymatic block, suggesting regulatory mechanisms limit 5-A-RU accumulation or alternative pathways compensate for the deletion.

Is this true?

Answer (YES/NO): NO